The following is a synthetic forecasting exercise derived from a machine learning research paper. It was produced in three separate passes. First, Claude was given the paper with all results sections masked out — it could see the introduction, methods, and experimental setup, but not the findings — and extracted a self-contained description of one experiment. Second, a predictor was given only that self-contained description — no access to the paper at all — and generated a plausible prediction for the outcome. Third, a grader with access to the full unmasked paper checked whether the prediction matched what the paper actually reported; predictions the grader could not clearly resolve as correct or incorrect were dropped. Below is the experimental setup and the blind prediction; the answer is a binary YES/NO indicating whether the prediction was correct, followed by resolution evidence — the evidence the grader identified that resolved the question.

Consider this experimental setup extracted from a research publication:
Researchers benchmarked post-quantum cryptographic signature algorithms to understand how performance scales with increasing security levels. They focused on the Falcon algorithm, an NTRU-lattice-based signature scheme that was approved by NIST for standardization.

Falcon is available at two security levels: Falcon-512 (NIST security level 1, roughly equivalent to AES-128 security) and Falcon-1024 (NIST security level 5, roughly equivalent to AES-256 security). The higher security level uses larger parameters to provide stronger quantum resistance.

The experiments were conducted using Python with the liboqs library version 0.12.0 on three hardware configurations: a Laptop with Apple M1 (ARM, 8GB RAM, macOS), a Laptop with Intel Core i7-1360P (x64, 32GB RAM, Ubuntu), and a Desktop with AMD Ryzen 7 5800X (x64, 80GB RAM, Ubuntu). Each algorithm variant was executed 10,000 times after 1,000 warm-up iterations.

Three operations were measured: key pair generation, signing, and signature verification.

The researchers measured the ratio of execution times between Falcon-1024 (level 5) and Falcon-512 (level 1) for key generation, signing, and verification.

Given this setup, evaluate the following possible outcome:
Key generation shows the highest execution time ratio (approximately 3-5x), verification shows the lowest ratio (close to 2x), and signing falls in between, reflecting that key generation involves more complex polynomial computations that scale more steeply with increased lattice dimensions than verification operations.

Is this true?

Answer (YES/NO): NO